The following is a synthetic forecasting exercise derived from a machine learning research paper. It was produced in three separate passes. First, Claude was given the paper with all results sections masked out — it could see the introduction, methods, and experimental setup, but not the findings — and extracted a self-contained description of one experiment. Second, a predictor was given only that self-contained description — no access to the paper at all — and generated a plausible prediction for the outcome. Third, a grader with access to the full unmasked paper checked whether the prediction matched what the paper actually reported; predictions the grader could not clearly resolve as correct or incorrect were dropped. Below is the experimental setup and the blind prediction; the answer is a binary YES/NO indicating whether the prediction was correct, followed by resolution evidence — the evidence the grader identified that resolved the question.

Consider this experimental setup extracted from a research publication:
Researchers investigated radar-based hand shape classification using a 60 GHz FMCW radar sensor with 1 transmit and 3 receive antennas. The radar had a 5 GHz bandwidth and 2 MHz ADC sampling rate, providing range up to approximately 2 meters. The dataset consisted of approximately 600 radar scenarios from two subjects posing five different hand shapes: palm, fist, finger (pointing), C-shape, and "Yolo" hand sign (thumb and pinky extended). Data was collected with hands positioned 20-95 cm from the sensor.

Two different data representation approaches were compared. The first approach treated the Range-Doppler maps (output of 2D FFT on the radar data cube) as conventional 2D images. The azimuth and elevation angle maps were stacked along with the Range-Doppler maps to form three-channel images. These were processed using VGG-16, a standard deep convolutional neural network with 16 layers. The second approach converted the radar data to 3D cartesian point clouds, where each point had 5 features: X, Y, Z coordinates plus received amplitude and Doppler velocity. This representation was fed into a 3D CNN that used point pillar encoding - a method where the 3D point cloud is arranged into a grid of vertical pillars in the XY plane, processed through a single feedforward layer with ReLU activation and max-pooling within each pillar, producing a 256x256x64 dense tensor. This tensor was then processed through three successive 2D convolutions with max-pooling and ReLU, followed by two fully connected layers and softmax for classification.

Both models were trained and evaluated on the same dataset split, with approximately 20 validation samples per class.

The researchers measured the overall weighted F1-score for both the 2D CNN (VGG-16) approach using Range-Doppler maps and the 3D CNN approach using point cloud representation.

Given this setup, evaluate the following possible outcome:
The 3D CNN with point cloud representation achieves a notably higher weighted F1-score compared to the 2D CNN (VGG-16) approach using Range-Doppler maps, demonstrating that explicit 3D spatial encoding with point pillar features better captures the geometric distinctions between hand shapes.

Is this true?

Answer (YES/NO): NO